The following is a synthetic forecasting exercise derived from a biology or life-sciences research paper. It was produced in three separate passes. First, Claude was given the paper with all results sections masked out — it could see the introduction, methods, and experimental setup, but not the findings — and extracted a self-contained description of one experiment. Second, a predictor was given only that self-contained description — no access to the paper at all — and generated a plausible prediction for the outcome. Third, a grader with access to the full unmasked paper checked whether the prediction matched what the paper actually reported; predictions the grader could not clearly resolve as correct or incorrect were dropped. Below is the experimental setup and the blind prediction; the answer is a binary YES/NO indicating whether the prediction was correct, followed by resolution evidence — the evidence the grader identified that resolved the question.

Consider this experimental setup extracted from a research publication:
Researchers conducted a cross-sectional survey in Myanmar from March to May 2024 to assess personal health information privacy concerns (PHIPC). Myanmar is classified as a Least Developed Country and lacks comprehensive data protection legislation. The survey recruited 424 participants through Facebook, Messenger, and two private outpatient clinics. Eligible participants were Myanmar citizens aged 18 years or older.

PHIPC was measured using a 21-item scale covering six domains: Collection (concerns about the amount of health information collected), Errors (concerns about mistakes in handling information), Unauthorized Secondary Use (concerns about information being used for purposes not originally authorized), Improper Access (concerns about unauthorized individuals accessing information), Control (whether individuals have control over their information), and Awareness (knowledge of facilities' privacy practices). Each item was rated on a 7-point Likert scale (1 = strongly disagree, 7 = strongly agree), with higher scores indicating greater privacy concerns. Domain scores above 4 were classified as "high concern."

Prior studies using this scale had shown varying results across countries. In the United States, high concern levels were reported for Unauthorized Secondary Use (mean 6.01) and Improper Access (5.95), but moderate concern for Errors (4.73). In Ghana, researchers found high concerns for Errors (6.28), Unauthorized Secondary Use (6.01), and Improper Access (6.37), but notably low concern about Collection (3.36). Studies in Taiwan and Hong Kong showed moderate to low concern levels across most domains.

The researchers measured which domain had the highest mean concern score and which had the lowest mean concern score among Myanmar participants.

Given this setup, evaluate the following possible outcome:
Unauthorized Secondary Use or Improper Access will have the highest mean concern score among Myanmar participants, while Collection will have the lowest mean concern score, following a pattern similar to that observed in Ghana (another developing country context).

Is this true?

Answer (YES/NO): NO